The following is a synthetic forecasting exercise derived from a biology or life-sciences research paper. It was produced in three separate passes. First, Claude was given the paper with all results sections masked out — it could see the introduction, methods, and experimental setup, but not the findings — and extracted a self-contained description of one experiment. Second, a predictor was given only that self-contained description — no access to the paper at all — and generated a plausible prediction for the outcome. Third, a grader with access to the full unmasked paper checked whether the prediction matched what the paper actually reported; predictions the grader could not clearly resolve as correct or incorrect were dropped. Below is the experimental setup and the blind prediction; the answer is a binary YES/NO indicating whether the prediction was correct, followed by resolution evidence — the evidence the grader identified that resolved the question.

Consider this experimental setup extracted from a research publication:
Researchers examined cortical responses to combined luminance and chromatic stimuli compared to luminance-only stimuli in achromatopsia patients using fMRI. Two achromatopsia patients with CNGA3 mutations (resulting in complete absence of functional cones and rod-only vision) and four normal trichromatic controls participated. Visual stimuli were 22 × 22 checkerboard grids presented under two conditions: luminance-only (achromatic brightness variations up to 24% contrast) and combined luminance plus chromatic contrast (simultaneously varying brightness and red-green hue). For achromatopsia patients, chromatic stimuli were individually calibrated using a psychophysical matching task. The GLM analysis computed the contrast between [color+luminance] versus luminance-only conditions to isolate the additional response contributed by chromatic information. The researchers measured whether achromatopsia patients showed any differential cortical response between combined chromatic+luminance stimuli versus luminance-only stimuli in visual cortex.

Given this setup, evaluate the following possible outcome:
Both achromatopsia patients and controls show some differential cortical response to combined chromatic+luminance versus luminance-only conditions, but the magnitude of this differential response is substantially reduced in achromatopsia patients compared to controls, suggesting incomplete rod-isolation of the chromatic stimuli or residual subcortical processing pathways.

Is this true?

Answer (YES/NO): NO